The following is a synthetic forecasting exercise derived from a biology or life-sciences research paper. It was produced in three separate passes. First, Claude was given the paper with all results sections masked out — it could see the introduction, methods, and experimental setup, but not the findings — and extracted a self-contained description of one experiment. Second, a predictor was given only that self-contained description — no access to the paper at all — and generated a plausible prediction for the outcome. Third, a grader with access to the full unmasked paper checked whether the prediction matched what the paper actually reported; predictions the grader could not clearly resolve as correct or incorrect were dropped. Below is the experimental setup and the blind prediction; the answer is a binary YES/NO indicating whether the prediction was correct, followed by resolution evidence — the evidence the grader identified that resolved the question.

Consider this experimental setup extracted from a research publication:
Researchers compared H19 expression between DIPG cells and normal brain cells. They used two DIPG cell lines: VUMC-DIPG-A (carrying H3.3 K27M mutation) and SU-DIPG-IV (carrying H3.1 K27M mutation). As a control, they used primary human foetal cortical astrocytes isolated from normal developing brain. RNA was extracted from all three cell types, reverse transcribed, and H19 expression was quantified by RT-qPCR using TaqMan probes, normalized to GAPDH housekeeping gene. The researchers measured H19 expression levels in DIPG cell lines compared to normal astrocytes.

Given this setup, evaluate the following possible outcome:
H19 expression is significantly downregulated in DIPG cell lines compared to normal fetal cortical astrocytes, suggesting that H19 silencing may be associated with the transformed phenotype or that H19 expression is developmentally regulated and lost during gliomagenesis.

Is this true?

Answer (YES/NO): NO